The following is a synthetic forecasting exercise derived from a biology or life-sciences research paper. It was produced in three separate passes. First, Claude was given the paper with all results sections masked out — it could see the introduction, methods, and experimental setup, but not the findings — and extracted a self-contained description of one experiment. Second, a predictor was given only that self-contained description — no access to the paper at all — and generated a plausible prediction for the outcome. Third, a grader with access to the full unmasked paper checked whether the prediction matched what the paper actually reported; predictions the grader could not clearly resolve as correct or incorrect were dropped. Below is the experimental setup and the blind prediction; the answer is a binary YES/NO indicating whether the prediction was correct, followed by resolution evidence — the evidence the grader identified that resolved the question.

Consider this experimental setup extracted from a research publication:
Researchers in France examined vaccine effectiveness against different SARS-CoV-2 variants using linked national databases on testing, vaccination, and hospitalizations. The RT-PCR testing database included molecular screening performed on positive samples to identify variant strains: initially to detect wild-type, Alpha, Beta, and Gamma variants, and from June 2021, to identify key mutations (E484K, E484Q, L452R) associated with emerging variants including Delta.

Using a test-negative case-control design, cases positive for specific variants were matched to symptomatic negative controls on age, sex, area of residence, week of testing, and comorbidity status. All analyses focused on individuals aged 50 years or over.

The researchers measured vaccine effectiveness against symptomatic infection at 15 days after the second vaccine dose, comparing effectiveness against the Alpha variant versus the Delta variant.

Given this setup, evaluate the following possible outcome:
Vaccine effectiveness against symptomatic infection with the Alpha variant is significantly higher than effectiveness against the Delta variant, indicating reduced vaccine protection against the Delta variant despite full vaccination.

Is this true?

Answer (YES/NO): YES